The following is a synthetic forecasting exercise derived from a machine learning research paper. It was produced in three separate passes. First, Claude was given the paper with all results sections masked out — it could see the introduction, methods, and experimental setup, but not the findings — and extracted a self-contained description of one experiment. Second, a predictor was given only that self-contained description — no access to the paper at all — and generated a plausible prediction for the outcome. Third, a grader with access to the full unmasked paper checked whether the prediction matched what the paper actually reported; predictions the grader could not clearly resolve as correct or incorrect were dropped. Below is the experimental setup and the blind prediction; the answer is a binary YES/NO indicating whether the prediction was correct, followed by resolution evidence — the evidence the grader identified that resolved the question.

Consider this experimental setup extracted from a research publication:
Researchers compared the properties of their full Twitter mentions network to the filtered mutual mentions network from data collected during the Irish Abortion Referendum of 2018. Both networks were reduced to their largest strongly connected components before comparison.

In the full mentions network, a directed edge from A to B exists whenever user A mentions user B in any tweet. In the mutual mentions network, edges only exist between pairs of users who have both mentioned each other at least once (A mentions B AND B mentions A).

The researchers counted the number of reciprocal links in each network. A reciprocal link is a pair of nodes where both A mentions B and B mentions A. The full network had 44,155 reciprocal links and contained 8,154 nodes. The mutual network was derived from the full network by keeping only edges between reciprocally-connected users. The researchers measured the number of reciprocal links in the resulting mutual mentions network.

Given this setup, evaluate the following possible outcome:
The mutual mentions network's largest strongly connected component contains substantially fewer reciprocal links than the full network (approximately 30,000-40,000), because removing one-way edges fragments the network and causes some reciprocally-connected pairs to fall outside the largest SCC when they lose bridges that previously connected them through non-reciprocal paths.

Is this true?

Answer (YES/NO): NO